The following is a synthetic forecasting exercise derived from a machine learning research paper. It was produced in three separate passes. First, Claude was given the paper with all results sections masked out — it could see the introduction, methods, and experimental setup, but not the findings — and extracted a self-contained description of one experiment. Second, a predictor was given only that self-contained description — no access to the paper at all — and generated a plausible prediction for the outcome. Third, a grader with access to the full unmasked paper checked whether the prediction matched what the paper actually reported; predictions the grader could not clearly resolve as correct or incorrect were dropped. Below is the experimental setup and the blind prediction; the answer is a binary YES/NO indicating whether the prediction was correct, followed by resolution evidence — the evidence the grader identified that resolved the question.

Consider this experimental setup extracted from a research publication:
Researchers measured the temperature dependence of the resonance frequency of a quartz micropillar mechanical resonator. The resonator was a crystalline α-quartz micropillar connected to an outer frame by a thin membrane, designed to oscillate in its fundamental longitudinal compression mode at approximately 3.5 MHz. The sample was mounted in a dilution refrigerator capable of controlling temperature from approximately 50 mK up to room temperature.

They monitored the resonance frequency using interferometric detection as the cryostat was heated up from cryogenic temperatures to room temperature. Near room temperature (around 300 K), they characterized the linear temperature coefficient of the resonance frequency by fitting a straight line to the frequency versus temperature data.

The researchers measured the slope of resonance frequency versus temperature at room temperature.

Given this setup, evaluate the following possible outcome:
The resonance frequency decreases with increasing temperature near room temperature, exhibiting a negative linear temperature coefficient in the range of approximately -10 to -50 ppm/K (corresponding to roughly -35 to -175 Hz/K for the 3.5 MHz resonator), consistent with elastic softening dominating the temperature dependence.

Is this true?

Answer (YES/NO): NO